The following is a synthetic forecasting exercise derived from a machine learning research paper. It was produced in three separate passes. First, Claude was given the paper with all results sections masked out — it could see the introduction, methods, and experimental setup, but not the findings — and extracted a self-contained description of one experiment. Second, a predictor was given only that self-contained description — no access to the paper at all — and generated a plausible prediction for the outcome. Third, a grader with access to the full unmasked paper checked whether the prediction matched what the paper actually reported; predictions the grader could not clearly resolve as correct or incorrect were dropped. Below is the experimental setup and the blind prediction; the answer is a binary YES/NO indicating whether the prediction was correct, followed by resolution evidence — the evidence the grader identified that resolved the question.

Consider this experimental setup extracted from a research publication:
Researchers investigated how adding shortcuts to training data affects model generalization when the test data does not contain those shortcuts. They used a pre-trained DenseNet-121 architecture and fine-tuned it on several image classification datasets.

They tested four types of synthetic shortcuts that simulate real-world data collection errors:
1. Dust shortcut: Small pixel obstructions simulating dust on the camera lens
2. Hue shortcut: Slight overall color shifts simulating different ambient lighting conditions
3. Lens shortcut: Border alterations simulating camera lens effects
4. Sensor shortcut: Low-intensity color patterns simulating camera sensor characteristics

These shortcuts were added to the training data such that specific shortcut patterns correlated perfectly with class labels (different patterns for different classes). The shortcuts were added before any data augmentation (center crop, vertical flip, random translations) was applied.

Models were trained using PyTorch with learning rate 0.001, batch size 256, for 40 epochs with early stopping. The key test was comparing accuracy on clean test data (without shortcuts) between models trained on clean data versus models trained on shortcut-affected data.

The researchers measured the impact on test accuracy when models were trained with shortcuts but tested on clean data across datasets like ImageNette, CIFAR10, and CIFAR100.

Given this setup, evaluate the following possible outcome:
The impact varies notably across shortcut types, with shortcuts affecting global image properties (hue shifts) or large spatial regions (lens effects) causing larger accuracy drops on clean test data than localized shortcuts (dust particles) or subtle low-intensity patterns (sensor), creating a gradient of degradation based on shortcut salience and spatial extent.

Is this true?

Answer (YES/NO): NO